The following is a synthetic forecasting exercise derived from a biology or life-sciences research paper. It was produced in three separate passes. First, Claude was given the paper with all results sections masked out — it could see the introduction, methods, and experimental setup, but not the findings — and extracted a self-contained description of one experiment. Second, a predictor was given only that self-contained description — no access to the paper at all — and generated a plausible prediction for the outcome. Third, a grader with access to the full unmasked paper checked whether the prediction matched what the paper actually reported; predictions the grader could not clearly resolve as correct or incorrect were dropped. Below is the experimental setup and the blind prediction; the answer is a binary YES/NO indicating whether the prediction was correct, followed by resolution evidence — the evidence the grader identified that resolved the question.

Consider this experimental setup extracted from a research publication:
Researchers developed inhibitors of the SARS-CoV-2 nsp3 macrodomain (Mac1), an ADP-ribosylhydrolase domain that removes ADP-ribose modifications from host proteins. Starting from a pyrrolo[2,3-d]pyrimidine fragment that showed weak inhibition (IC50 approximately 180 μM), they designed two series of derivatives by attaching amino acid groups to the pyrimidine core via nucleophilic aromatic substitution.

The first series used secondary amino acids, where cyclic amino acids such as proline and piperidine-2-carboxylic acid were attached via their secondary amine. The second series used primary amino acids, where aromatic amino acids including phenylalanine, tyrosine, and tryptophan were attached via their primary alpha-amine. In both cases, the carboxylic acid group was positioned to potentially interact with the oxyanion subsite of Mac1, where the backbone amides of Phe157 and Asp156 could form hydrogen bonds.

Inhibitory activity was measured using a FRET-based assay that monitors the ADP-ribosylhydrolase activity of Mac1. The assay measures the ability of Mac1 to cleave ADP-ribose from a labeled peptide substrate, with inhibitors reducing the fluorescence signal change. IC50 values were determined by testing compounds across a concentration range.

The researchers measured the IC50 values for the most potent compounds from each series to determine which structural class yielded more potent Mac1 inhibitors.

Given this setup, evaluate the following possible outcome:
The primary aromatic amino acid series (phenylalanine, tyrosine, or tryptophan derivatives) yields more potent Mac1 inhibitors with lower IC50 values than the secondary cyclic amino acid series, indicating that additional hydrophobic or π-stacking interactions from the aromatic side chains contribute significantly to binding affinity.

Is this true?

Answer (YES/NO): YES